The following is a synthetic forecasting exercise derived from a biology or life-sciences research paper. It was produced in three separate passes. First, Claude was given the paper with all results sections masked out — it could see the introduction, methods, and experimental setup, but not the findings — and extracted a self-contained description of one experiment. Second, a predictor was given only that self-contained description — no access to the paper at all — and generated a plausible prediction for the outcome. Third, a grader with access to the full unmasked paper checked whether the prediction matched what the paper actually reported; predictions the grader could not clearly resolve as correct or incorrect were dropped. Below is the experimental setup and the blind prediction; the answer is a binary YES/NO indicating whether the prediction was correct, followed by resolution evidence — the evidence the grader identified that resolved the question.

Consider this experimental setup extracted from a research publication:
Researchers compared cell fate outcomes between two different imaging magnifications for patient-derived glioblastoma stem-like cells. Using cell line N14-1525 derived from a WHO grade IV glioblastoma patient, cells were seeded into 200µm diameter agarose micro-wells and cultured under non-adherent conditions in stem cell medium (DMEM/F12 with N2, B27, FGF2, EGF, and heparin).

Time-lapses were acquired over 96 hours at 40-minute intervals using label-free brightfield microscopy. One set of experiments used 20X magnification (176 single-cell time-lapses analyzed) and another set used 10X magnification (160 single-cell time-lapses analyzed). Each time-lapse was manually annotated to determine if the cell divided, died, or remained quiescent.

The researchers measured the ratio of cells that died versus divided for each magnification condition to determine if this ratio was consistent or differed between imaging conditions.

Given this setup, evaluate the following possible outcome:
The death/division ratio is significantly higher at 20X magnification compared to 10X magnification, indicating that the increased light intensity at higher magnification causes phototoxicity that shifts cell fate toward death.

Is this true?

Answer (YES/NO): NO